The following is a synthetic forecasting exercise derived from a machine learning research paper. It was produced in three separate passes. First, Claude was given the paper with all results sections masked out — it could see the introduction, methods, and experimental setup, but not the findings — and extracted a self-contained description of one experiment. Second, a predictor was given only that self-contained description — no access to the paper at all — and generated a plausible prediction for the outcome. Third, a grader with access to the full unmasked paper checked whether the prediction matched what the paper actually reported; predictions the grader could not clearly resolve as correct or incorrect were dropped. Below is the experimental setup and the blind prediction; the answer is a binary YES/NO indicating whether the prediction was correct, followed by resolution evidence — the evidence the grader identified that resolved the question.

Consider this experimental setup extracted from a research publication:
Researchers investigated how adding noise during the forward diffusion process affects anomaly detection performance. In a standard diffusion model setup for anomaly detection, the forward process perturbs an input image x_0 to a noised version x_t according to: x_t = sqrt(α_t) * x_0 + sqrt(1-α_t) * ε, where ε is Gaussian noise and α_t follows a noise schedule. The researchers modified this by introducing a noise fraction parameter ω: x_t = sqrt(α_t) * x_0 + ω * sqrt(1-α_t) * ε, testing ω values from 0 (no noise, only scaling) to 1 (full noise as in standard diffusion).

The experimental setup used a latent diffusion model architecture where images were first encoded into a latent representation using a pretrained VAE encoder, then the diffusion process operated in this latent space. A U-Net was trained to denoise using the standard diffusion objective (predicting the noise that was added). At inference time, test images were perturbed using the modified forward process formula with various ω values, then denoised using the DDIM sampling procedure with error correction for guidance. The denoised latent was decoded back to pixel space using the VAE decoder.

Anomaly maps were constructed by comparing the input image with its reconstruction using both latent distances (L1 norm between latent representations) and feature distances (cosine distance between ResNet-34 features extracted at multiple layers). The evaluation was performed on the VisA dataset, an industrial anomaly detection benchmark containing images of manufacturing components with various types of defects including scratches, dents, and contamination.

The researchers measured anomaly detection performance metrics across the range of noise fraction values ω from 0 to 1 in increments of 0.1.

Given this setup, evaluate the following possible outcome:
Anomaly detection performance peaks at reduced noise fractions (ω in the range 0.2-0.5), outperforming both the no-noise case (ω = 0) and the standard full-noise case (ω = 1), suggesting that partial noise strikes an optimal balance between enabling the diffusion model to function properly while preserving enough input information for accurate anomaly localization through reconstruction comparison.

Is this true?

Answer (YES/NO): NO